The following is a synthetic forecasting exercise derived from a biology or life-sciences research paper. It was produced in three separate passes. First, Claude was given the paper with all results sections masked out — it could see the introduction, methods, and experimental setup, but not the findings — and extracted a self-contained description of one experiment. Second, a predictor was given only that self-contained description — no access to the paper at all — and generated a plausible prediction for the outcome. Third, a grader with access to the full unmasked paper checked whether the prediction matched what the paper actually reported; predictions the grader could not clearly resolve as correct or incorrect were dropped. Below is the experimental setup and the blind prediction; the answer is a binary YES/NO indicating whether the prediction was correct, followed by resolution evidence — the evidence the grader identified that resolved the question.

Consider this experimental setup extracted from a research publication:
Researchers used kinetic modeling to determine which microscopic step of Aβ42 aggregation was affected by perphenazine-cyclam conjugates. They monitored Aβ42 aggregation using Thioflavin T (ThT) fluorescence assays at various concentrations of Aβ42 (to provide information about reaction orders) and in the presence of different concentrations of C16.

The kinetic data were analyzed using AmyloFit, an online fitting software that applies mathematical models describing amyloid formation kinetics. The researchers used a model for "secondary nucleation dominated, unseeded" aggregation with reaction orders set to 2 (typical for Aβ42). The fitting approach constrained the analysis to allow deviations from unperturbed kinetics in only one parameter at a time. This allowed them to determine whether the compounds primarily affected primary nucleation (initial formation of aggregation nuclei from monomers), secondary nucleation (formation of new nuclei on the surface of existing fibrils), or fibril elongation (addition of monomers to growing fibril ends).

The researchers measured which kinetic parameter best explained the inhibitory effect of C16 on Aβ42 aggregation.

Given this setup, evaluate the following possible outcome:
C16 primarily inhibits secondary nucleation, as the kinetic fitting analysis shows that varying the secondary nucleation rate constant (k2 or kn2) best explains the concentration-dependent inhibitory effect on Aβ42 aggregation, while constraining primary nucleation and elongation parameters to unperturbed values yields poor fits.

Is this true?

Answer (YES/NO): NO